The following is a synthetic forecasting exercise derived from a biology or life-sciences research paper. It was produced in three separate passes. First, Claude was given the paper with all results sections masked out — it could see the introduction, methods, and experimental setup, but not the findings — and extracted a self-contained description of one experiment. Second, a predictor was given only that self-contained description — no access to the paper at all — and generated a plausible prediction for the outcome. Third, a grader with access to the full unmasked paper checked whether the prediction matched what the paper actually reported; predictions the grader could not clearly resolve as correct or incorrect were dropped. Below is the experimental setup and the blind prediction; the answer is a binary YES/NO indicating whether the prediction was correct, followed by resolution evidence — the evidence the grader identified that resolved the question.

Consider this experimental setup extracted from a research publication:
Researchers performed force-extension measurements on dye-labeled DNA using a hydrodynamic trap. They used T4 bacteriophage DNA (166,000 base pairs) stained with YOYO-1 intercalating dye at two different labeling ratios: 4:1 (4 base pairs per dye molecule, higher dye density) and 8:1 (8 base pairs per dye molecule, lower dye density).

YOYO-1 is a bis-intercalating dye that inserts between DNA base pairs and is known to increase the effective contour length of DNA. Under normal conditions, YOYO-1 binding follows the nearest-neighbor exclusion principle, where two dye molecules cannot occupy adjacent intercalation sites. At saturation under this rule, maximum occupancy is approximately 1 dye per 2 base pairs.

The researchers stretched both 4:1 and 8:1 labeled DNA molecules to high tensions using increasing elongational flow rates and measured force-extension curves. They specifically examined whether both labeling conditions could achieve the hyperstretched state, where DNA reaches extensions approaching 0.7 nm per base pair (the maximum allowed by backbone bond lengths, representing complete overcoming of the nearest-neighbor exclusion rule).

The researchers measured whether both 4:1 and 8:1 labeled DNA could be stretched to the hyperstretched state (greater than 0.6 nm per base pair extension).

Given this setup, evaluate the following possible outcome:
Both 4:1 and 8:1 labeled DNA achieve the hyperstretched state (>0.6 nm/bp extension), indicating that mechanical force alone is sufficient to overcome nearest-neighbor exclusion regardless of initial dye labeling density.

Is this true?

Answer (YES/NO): YES